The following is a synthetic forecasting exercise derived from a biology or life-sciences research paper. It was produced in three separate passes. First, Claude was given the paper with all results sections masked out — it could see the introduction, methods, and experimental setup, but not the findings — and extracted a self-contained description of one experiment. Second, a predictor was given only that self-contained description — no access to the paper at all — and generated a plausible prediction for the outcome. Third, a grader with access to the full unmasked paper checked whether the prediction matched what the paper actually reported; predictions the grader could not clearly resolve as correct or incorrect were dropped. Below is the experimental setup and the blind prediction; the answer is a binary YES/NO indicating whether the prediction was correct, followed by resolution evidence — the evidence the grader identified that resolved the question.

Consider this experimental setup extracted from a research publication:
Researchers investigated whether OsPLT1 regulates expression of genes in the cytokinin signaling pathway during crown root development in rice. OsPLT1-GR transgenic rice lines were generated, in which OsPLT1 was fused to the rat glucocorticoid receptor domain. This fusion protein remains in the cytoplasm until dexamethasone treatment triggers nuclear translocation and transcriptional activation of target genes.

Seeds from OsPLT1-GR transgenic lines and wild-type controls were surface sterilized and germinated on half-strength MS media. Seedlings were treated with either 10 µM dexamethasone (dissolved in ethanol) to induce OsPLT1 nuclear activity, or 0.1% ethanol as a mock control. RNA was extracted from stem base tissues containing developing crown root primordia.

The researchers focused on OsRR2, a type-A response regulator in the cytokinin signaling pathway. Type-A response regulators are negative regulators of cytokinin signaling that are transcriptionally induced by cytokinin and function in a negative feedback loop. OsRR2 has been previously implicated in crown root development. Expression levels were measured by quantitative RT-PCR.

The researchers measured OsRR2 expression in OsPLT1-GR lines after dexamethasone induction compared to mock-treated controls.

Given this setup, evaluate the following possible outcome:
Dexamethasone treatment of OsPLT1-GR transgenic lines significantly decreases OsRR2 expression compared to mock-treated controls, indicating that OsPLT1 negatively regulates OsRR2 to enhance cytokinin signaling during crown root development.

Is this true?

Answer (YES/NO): NO